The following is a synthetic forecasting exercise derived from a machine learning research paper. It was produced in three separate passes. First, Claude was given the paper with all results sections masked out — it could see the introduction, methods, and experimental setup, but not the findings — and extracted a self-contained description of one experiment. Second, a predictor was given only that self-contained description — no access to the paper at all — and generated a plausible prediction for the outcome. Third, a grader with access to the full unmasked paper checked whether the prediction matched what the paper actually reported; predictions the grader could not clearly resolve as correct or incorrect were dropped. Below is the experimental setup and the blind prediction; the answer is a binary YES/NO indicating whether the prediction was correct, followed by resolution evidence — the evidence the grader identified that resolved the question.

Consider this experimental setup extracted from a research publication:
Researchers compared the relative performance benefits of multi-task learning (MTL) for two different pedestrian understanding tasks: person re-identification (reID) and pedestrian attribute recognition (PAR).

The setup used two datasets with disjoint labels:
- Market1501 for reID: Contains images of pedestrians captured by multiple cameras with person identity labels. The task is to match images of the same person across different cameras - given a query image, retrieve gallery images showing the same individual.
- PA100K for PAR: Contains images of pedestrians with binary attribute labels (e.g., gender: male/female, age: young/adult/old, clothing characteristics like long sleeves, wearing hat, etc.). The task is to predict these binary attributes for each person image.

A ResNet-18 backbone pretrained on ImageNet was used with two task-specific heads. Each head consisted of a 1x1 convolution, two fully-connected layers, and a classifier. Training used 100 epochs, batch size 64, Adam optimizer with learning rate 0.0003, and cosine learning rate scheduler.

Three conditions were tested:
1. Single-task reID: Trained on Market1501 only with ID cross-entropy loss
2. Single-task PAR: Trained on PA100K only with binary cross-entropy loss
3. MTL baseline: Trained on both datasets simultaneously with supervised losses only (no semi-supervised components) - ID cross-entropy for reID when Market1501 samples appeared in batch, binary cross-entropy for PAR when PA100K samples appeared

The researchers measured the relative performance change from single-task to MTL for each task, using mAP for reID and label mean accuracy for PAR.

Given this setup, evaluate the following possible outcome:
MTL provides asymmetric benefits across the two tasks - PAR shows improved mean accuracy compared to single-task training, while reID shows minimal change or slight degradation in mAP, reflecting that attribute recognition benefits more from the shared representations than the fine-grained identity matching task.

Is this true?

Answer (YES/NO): NO